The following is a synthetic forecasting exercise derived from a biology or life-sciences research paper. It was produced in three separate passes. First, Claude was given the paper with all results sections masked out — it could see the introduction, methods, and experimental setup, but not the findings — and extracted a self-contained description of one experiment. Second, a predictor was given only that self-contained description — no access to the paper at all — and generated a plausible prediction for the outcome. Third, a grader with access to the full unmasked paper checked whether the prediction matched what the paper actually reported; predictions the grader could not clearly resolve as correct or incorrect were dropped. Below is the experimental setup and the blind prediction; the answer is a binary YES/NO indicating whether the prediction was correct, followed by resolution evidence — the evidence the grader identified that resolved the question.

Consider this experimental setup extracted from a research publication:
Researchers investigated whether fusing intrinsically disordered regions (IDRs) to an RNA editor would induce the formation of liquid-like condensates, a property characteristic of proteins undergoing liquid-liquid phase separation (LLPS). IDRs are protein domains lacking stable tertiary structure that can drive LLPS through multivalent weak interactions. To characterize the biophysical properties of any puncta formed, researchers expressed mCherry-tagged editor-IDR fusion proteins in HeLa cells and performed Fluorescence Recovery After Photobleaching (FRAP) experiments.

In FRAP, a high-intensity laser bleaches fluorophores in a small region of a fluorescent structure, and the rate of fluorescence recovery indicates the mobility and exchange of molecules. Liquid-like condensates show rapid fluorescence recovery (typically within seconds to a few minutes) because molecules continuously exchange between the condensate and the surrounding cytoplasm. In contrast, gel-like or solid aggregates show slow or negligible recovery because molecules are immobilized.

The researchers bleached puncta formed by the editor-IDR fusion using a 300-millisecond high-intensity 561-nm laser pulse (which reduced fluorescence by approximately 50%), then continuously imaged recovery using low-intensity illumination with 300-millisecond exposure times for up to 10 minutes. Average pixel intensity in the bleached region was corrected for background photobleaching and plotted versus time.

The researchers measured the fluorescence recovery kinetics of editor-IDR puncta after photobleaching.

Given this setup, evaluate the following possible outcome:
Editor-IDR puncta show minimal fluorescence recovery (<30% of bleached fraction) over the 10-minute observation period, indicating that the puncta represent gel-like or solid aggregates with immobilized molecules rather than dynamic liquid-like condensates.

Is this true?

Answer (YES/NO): NO